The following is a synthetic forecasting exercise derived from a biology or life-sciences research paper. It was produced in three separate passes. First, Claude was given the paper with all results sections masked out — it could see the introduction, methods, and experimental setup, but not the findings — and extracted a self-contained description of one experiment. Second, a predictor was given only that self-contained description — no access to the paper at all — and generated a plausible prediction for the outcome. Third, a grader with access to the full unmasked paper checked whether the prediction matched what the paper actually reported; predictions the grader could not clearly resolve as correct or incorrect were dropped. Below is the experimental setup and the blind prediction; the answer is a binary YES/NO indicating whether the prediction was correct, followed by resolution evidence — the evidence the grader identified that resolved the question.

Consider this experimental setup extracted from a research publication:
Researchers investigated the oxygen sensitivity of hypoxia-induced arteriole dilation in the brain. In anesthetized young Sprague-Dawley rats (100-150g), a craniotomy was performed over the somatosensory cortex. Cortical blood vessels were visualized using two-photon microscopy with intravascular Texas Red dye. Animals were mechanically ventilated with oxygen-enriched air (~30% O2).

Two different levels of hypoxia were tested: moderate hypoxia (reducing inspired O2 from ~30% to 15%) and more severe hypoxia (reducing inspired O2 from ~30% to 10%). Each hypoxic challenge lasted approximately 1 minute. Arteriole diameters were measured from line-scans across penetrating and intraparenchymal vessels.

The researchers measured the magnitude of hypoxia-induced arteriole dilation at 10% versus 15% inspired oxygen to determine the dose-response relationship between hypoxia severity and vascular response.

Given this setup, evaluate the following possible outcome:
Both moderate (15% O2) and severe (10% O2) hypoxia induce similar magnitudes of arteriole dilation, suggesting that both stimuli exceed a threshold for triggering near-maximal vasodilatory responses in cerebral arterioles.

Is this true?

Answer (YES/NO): NO